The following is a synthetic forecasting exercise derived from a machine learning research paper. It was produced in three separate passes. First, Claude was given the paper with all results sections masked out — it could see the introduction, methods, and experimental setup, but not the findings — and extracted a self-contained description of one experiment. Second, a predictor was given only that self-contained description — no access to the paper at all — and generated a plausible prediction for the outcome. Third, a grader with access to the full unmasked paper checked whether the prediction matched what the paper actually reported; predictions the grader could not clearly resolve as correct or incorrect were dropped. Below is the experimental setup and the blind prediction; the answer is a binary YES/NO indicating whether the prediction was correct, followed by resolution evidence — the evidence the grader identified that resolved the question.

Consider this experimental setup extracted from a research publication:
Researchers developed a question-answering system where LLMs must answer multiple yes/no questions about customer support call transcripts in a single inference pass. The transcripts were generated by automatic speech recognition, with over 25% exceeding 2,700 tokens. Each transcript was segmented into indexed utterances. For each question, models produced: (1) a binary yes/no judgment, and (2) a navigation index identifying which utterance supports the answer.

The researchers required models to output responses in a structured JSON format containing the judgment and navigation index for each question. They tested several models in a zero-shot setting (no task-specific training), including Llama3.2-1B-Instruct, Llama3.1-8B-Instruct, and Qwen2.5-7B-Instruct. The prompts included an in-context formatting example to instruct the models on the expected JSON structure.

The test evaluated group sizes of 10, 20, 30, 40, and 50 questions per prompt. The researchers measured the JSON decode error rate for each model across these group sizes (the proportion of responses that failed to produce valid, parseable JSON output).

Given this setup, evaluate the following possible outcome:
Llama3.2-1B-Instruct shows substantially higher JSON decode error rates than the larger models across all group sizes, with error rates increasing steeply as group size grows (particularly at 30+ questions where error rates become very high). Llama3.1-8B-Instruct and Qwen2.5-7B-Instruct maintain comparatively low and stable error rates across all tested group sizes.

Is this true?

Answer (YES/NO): NO